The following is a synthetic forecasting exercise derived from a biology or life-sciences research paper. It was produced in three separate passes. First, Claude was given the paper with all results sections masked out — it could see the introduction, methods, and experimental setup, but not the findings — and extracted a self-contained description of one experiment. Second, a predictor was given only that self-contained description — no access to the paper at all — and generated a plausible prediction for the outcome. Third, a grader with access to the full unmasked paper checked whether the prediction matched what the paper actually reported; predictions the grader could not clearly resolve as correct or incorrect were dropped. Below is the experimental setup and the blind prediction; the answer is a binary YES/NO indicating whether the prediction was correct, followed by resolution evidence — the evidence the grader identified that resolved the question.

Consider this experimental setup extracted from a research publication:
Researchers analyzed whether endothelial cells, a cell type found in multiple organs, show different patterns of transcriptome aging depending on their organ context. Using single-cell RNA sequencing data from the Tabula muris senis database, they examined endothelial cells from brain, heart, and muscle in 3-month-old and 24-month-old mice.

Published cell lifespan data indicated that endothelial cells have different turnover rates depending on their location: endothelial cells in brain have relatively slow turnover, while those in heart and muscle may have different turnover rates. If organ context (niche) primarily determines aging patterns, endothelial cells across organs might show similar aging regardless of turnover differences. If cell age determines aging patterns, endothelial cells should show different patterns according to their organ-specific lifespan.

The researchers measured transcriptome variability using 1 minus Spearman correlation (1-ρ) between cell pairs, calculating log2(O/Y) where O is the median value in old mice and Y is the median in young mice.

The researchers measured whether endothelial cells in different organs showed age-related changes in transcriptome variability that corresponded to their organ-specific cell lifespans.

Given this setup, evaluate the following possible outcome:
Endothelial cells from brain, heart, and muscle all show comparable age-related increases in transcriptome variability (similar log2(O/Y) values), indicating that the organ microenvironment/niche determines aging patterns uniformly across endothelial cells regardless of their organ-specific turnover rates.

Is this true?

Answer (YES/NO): NO